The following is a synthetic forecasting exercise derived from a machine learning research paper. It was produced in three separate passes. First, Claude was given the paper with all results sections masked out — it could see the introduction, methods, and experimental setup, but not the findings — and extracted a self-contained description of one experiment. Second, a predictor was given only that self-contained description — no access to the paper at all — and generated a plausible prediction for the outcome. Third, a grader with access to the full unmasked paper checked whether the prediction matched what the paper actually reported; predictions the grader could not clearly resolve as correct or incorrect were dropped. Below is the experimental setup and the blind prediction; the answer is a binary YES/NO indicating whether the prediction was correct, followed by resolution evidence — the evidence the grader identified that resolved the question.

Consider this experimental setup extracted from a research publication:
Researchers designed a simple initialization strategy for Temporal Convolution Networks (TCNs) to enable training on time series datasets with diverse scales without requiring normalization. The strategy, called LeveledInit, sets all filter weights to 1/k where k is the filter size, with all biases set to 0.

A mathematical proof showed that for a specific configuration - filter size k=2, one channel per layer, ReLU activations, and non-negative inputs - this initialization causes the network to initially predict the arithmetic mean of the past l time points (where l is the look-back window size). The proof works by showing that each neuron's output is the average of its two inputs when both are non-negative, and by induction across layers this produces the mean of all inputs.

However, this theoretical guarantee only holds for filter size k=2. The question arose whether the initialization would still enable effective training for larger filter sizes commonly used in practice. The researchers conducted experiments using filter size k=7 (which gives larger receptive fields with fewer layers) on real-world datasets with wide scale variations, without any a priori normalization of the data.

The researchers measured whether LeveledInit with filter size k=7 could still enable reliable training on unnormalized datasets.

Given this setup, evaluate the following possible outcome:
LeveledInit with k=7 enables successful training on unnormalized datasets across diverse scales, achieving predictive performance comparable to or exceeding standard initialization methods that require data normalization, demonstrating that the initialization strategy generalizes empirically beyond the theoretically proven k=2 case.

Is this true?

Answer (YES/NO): YES